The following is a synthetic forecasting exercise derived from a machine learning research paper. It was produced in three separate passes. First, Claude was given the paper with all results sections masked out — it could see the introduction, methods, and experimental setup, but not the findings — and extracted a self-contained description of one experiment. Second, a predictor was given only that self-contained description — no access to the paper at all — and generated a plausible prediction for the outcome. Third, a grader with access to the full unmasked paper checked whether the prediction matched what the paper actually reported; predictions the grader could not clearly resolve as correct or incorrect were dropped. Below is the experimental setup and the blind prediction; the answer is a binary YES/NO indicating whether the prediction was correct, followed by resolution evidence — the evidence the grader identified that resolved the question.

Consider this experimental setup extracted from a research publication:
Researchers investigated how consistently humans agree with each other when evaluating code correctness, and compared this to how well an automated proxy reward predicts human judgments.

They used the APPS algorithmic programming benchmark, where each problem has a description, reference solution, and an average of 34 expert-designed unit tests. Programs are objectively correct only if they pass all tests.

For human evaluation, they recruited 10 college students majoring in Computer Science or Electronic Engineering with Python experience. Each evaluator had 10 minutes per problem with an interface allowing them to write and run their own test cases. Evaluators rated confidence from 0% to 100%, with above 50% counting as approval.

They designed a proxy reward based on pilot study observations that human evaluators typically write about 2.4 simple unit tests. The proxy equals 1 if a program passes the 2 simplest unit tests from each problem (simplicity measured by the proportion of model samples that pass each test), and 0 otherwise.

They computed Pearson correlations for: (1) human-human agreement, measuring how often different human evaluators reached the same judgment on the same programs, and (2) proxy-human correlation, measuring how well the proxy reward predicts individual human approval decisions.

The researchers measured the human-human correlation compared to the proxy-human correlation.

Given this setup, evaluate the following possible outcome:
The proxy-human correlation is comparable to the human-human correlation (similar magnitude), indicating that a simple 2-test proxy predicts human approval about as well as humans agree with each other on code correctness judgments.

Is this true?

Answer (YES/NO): YES